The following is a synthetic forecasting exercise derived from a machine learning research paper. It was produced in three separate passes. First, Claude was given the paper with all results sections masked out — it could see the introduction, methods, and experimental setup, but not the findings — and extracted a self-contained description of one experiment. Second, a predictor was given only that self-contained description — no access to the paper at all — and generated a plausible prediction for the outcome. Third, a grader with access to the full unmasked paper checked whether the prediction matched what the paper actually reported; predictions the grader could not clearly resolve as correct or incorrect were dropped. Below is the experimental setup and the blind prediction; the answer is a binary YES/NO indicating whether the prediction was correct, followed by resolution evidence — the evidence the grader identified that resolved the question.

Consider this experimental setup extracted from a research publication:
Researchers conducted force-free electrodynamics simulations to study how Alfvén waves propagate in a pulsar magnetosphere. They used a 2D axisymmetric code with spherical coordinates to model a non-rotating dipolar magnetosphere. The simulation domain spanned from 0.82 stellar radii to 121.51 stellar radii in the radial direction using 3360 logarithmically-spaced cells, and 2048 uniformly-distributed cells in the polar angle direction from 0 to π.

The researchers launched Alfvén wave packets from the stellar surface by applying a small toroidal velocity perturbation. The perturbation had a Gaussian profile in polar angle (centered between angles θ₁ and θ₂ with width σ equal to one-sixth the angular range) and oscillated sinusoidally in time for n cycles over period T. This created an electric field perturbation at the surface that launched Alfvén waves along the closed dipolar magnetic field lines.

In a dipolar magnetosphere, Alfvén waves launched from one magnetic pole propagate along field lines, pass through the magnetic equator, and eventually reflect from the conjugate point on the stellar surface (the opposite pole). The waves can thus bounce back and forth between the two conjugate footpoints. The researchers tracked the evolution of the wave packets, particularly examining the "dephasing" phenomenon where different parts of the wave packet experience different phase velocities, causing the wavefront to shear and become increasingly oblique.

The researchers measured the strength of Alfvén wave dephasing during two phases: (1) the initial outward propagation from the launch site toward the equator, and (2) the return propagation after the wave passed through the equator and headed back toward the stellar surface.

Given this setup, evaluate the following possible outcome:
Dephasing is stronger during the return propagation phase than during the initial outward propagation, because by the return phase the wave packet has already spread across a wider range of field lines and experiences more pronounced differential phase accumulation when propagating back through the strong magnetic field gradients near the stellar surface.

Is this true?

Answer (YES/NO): YES